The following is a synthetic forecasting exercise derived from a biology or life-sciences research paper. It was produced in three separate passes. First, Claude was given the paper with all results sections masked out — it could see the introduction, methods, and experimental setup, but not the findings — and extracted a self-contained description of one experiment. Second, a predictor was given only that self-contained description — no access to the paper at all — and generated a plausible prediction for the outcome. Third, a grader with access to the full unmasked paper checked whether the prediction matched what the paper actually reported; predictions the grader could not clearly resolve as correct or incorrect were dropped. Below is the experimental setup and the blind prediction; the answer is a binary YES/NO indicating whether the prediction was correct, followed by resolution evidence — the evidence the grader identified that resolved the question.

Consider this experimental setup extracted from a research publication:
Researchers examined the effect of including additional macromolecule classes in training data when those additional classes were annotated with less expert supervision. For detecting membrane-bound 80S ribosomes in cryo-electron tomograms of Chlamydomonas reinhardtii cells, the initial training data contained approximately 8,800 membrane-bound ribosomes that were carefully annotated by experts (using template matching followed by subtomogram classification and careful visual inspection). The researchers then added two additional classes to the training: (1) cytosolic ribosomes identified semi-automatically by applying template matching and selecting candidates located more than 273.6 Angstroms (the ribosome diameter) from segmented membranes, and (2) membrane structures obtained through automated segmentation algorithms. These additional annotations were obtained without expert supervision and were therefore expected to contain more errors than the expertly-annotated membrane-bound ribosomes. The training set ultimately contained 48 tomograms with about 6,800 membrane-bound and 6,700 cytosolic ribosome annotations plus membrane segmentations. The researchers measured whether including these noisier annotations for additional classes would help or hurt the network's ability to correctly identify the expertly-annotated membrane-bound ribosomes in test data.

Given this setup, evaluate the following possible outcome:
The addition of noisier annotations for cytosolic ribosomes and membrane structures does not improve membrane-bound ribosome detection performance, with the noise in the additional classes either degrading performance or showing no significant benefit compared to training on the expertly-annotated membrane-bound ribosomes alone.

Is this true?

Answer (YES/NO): NO